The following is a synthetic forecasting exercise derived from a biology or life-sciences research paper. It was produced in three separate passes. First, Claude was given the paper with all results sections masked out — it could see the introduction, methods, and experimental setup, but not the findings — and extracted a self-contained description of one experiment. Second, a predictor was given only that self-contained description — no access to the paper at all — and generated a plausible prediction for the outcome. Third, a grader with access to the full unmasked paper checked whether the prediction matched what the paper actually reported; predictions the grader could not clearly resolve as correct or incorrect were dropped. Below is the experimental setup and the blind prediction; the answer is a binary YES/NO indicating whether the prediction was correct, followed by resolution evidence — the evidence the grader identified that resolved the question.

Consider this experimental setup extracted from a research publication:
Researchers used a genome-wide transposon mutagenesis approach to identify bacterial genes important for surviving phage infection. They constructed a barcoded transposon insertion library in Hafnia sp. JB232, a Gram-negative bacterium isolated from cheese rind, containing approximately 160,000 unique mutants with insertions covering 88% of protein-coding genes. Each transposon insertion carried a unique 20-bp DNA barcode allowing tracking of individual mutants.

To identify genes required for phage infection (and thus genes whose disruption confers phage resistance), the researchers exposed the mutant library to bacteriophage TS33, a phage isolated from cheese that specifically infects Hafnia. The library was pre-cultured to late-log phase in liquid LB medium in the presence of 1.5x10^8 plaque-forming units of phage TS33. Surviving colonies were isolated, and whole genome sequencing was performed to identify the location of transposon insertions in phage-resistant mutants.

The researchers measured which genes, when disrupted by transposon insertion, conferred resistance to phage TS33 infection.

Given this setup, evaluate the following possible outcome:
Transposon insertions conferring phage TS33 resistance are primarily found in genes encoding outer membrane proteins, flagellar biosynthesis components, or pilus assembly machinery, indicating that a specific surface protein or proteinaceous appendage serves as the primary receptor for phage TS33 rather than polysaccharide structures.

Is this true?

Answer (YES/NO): NO